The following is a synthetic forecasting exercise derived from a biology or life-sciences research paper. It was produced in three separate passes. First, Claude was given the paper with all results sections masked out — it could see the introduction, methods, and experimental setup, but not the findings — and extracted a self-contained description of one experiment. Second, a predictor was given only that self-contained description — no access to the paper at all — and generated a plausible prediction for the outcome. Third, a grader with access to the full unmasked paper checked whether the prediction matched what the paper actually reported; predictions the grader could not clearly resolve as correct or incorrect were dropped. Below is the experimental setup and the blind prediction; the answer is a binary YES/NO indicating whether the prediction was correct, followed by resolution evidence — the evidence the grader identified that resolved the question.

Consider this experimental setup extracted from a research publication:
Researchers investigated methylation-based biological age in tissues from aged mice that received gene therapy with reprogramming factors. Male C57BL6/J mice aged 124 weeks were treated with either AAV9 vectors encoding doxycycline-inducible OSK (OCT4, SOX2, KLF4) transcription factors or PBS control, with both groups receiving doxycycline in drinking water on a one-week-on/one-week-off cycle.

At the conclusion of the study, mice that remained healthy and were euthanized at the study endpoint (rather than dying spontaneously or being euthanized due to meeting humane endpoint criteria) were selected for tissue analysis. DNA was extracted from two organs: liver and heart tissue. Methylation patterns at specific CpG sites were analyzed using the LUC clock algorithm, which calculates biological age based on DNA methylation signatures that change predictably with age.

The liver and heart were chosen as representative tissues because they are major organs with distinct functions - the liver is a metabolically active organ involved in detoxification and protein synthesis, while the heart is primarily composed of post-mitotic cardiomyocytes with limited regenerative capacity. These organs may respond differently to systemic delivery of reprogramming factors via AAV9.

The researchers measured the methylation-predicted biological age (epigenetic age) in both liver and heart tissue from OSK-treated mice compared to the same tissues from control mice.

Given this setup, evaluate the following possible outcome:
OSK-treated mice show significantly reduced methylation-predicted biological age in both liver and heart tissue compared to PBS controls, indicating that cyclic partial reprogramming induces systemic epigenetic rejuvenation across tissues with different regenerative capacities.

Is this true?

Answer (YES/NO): NO